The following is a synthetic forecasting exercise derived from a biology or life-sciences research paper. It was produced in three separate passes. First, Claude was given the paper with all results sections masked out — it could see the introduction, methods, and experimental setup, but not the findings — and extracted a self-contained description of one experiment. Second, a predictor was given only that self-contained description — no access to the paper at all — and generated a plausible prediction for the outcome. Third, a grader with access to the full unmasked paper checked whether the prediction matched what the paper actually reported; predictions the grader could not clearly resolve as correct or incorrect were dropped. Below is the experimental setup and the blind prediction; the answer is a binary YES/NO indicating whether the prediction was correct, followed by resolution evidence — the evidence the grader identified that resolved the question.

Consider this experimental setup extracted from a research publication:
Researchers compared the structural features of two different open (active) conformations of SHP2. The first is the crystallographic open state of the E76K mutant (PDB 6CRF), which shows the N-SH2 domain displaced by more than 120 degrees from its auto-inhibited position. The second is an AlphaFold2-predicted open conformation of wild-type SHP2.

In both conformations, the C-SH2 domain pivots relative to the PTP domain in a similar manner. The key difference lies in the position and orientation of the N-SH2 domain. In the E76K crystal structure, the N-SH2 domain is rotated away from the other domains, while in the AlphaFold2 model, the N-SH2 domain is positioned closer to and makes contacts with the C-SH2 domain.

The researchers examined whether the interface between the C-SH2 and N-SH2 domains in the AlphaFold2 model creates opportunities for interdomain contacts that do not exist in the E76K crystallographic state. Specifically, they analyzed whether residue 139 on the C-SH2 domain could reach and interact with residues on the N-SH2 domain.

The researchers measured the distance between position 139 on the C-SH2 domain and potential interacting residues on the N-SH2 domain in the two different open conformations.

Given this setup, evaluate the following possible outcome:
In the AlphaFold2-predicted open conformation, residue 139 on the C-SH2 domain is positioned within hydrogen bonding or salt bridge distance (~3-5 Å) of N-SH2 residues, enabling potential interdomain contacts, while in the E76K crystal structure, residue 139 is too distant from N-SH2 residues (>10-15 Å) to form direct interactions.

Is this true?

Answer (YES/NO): YES